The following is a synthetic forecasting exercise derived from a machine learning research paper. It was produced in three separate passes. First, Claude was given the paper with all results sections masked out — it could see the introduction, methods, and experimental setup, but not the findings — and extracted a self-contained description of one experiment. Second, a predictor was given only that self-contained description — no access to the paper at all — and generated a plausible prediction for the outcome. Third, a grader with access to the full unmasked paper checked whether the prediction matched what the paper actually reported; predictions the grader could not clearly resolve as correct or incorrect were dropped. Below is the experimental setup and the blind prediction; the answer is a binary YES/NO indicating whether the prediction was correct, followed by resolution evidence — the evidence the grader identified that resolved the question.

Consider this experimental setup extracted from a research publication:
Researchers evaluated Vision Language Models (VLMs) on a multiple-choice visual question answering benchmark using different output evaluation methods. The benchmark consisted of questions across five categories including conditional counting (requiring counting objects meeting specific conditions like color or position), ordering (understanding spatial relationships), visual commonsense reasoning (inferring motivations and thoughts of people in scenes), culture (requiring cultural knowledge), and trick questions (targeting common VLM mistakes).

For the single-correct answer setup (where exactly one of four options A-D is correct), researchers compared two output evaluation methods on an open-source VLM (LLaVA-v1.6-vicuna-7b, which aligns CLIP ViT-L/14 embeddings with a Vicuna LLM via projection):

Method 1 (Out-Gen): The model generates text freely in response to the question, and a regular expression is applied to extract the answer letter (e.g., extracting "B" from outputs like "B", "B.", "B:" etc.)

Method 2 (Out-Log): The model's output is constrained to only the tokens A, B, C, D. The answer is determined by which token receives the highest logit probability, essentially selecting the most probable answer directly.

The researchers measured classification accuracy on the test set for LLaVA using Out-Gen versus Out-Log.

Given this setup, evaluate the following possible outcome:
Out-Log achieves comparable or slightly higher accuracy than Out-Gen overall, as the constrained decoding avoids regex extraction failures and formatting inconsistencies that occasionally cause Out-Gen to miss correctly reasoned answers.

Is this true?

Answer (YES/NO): NO